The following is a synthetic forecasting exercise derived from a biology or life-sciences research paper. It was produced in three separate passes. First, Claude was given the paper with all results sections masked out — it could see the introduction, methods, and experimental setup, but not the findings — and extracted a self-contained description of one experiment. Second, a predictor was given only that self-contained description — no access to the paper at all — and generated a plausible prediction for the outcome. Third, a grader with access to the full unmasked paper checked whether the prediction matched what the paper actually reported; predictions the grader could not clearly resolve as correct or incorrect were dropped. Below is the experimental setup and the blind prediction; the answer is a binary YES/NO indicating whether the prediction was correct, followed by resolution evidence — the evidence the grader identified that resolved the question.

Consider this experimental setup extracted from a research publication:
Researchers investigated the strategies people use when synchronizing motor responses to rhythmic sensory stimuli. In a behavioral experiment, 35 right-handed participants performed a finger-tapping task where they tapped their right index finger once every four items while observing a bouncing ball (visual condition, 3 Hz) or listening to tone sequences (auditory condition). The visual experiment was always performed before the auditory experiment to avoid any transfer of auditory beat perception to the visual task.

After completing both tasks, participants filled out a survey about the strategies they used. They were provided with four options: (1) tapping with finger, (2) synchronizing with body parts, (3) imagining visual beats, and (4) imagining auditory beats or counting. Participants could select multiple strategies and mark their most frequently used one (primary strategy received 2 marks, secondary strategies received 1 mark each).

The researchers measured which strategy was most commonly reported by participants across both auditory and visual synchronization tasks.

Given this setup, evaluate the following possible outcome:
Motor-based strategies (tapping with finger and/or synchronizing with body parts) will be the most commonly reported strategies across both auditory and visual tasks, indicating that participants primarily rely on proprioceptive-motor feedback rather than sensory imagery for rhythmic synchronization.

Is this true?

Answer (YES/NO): NO